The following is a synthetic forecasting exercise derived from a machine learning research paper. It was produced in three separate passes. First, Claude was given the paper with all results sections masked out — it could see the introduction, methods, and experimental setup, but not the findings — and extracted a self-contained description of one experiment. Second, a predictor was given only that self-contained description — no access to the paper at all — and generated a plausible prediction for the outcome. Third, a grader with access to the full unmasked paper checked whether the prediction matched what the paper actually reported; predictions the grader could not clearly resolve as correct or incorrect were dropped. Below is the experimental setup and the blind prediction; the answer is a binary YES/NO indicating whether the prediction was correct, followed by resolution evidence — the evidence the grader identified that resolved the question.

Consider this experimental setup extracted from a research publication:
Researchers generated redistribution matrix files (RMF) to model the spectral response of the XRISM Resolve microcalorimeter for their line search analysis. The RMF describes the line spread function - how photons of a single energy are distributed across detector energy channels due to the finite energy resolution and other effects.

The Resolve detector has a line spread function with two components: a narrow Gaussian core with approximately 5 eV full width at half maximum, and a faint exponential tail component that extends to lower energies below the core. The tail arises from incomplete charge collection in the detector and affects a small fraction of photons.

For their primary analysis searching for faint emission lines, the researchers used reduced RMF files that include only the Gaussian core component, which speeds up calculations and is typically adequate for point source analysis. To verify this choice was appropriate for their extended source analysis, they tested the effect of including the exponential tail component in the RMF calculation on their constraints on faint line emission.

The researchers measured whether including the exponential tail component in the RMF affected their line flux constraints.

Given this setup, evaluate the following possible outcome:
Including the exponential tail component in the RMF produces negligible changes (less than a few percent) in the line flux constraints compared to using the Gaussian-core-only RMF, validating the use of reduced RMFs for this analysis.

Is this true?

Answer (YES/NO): YES